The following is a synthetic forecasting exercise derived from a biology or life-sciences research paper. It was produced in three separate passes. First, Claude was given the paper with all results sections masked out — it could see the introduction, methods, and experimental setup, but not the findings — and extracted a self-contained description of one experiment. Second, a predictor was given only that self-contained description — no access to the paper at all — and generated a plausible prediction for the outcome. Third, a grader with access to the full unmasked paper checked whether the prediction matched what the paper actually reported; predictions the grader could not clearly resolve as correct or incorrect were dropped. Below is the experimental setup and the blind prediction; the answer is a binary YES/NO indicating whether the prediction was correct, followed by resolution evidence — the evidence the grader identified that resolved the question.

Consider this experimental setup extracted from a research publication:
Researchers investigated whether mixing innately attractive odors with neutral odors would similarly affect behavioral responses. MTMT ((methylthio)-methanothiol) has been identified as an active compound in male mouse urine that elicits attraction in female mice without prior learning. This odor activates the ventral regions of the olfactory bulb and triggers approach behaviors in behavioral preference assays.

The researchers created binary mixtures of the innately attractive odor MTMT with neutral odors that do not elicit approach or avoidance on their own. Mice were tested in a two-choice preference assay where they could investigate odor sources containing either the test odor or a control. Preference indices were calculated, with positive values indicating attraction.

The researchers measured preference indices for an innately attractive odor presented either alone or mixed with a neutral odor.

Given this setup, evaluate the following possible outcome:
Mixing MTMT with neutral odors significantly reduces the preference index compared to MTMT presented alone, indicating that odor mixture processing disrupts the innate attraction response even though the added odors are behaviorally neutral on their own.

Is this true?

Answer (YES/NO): YES